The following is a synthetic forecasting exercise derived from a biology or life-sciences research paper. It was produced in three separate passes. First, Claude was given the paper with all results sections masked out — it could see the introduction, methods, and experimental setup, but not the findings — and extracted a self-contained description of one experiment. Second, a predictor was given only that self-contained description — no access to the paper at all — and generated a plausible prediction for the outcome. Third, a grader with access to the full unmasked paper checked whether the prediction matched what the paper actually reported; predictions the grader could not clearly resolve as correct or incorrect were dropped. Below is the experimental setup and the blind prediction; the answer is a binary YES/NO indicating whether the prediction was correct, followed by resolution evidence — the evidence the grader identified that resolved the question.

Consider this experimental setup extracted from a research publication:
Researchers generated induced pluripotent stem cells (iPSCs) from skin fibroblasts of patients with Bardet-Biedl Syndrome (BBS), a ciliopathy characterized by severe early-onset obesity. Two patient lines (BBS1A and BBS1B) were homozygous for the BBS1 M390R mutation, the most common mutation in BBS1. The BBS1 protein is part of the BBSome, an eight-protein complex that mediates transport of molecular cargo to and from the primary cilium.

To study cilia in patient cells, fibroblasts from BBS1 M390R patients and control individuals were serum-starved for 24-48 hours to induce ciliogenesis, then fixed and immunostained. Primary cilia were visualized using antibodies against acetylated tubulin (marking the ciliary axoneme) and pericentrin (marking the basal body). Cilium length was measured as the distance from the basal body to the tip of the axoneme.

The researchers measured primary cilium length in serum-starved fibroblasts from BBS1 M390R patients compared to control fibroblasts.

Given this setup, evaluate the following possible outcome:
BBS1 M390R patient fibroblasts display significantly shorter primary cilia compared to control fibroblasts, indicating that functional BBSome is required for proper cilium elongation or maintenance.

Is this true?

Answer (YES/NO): NO